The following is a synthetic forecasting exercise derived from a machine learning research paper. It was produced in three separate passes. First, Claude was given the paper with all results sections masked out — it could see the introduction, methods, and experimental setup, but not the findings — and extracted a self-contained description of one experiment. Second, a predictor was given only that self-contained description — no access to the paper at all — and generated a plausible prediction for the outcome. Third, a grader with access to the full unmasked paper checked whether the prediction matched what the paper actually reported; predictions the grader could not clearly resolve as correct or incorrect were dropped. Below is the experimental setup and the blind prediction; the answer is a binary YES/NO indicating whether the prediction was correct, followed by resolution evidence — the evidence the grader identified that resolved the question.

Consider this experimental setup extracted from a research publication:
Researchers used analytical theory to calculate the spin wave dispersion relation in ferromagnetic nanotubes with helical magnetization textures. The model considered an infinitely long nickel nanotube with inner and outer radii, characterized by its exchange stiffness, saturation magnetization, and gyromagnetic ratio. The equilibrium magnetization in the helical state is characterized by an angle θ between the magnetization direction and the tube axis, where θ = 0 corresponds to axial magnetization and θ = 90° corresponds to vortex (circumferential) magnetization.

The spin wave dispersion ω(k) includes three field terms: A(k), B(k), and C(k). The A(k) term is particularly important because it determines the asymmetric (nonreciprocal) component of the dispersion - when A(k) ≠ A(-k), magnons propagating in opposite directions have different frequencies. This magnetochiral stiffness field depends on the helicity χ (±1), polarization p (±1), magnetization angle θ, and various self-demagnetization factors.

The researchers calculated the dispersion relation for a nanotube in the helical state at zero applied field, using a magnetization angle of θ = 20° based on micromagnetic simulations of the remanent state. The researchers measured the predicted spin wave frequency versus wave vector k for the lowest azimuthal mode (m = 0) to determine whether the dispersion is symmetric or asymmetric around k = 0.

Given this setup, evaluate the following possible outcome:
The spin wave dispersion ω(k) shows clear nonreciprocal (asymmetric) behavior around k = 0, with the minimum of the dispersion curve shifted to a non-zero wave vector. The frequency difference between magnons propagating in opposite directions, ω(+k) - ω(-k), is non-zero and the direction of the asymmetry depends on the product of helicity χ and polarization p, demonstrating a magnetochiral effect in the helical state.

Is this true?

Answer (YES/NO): YES